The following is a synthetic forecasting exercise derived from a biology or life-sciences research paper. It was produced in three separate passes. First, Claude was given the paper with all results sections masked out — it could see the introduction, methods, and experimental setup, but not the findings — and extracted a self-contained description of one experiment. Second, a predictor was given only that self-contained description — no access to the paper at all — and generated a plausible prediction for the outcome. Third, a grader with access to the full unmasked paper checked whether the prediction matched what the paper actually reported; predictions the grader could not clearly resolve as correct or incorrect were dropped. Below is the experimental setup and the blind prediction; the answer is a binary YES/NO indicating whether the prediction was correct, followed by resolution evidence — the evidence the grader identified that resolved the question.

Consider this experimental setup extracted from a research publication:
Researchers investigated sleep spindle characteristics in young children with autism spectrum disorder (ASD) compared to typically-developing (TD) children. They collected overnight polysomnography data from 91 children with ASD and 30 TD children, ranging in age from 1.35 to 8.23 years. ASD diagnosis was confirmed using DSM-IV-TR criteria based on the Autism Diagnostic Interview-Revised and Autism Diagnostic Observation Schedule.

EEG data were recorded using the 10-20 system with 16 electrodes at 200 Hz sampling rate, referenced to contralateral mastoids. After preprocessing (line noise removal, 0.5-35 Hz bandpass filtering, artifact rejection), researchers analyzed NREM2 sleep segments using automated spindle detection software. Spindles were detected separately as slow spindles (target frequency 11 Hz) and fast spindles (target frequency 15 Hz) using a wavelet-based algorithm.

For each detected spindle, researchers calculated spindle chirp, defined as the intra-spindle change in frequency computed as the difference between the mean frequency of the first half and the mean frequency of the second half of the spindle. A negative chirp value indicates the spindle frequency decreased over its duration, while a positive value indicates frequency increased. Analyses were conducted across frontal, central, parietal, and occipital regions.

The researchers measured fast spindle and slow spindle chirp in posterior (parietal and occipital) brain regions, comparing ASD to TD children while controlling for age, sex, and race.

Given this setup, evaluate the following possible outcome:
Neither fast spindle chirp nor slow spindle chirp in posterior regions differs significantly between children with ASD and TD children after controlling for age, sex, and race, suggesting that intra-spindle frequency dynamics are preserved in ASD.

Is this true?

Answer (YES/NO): NO